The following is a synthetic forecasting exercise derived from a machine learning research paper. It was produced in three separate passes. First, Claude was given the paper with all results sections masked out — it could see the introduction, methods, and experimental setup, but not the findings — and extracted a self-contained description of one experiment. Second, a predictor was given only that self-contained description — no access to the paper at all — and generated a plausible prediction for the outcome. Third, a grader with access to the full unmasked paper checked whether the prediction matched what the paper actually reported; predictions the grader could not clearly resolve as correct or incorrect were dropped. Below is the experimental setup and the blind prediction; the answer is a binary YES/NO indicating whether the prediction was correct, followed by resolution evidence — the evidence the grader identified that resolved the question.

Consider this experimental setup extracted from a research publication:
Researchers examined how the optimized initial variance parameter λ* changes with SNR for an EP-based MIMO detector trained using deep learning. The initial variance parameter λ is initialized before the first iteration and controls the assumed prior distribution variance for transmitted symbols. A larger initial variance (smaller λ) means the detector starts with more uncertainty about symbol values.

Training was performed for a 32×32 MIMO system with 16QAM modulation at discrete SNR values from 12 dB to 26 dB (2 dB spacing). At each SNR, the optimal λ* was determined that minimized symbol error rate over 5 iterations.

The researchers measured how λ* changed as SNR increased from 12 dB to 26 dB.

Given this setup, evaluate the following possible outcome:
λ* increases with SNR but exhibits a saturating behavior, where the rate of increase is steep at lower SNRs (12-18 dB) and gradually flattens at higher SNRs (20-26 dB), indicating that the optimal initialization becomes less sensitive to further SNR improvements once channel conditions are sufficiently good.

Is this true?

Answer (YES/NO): NO